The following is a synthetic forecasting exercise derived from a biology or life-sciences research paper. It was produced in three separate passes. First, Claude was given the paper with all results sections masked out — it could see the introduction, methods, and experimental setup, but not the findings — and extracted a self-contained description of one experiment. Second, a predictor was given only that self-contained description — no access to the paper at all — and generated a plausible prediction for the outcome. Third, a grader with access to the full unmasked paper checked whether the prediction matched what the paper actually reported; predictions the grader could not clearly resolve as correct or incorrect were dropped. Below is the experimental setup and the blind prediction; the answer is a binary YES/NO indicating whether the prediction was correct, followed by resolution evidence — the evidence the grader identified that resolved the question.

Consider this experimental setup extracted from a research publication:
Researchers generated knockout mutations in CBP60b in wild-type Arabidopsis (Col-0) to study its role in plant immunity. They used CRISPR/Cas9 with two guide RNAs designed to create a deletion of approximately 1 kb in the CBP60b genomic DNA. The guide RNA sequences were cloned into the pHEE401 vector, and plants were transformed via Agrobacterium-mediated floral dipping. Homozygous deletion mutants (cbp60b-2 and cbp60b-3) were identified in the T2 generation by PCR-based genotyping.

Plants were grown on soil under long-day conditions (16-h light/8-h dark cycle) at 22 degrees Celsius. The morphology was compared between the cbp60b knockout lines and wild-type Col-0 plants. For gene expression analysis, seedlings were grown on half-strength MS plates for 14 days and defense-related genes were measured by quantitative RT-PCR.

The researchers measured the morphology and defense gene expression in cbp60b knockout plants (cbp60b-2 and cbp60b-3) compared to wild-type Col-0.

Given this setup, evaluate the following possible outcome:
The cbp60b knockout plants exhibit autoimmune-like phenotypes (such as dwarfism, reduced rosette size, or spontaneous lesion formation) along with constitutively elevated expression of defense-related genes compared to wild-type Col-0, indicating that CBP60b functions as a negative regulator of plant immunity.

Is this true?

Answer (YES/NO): NO